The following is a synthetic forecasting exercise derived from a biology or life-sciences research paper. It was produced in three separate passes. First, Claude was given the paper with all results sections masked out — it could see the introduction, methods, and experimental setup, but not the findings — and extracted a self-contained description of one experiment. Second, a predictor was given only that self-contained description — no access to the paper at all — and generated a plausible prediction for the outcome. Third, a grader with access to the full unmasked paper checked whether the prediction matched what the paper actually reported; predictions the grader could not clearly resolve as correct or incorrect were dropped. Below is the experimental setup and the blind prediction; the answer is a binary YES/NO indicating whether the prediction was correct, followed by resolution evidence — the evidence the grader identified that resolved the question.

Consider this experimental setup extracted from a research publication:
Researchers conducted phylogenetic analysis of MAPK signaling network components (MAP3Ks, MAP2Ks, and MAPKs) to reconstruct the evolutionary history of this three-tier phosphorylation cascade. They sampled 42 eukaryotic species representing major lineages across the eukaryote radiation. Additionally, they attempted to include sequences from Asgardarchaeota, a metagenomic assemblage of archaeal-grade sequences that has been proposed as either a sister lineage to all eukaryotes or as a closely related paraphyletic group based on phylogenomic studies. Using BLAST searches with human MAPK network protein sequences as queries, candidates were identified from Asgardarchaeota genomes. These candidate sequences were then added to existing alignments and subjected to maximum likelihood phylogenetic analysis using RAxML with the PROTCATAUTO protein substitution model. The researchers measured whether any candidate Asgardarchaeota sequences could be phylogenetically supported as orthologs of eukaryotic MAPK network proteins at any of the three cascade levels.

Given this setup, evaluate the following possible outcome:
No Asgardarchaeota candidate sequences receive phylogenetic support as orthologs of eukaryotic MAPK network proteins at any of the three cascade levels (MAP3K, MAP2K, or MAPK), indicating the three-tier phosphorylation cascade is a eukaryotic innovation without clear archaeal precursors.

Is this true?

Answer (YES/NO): YES